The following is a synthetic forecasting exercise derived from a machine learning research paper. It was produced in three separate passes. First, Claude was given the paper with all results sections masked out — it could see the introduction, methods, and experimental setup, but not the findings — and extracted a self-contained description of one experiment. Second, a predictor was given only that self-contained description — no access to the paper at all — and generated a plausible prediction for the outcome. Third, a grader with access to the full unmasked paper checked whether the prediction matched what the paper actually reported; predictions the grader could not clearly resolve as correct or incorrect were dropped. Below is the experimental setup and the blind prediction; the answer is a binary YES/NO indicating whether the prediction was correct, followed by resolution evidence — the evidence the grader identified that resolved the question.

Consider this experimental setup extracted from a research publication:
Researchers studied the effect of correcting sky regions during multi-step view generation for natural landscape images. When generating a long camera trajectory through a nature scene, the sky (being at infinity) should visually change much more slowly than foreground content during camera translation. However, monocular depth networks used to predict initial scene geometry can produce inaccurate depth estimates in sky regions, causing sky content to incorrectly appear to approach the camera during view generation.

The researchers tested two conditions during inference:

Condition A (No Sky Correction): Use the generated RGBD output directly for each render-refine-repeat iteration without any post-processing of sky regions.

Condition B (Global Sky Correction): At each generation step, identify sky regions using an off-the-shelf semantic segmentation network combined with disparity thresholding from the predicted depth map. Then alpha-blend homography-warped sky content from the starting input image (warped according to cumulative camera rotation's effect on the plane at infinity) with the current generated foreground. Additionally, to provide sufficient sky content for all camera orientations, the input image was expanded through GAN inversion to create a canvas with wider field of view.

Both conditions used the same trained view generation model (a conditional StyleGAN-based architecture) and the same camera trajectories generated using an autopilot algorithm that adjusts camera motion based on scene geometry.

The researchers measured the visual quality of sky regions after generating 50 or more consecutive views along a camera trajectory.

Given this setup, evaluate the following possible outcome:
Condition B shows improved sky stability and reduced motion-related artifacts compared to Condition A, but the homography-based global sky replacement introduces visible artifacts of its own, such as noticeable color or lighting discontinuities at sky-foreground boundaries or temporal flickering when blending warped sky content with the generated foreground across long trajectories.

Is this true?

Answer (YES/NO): NO